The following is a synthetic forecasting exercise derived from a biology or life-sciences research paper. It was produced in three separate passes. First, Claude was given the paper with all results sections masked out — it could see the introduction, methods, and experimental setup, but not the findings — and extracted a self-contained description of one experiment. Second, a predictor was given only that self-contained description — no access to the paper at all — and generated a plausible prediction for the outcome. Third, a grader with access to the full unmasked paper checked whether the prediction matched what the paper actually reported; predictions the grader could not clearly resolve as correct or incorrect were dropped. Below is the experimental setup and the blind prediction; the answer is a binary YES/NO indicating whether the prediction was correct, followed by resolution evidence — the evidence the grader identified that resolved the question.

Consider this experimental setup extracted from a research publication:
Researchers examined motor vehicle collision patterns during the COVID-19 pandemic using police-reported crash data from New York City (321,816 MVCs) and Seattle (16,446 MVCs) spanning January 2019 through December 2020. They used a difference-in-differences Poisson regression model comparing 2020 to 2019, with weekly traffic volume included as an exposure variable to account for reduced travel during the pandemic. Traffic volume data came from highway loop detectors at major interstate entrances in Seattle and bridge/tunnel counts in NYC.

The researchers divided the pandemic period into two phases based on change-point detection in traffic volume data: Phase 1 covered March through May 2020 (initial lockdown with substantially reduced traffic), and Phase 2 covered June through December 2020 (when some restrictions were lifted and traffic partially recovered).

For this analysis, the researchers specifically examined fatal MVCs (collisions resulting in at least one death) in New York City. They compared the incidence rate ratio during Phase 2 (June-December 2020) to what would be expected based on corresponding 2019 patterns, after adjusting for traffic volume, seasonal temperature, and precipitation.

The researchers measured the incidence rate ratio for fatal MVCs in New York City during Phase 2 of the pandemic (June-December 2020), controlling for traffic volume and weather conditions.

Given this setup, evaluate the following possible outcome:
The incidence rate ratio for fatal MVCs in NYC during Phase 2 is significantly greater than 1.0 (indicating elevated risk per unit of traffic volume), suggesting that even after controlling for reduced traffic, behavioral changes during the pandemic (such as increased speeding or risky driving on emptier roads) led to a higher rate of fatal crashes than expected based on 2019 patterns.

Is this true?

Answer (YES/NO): YES